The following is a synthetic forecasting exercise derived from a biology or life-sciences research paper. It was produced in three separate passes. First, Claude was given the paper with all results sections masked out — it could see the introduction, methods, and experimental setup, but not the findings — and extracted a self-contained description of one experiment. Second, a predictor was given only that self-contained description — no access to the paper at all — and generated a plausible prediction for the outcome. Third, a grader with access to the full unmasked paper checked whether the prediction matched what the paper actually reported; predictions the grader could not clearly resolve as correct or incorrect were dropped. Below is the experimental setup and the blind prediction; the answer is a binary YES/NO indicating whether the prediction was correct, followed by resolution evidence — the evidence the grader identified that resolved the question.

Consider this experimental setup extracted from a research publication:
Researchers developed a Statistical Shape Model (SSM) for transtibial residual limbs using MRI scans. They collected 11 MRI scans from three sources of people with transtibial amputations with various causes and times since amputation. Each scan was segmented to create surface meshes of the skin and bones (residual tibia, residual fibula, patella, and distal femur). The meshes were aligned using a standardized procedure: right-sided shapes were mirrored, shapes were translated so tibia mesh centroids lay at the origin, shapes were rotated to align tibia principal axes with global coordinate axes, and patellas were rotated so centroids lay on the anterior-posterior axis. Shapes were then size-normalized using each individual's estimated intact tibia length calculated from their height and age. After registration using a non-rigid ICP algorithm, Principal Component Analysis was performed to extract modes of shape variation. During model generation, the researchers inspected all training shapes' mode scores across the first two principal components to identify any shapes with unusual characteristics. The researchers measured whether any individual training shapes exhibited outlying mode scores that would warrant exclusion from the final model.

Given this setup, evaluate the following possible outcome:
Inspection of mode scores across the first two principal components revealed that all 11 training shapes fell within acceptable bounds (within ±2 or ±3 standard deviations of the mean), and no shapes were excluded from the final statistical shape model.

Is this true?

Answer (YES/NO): NO